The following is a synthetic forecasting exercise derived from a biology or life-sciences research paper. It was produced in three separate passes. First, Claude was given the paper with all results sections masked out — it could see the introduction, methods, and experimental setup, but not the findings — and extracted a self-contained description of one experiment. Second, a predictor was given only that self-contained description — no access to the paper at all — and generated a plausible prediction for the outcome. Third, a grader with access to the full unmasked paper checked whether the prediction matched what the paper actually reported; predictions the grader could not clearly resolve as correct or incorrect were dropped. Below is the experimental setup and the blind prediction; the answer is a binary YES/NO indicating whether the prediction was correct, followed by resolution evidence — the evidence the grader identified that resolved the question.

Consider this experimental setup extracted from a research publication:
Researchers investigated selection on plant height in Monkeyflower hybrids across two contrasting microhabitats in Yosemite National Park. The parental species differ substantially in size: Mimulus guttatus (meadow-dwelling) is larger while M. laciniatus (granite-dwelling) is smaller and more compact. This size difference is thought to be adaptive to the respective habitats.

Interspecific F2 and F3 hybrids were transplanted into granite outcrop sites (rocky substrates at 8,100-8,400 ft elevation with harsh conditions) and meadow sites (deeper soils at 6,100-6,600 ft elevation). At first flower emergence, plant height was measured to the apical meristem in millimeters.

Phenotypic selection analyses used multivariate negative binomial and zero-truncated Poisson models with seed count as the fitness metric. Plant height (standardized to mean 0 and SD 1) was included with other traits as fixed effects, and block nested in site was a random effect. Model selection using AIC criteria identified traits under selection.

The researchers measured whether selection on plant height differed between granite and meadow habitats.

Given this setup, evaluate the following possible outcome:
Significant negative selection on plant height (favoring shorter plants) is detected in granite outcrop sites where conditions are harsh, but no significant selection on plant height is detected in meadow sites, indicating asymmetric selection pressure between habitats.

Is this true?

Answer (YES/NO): NO